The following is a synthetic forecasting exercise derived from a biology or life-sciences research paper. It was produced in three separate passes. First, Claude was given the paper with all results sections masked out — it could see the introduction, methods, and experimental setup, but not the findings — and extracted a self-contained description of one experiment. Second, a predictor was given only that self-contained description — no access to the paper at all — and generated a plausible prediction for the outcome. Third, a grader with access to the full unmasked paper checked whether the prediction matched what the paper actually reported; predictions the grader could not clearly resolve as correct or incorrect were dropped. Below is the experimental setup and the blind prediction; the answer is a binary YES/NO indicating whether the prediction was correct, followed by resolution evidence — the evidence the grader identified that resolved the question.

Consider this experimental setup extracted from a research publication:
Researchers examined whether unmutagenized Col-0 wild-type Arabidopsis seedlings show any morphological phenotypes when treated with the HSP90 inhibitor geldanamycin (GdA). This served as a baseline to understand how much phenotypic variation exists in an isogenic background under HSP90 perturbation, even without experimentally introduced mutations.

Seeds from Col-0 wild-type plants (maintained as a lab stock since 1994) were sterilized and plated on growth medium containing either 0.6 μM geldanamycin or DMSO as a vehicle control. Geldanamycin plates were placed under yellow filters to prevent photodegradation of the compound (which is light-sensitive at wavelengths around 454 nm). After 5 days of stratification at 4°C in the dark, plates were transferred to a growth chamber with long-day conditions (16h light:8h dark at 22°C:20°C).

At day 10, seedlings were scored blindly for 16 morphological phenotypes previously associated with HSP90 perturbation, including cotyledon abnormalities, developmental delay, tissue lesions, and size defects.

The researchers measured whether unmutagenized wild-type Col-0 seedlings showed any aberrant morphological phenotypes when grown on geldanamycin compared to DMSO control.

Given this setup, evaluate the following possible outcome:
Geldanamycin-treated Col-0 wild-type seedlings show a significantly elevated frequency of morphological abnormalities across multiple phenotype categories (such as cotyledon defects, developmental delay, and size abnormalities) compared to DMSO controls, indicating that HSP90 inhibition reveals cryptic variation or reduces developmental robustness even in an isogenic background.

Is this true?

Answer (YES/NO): YES